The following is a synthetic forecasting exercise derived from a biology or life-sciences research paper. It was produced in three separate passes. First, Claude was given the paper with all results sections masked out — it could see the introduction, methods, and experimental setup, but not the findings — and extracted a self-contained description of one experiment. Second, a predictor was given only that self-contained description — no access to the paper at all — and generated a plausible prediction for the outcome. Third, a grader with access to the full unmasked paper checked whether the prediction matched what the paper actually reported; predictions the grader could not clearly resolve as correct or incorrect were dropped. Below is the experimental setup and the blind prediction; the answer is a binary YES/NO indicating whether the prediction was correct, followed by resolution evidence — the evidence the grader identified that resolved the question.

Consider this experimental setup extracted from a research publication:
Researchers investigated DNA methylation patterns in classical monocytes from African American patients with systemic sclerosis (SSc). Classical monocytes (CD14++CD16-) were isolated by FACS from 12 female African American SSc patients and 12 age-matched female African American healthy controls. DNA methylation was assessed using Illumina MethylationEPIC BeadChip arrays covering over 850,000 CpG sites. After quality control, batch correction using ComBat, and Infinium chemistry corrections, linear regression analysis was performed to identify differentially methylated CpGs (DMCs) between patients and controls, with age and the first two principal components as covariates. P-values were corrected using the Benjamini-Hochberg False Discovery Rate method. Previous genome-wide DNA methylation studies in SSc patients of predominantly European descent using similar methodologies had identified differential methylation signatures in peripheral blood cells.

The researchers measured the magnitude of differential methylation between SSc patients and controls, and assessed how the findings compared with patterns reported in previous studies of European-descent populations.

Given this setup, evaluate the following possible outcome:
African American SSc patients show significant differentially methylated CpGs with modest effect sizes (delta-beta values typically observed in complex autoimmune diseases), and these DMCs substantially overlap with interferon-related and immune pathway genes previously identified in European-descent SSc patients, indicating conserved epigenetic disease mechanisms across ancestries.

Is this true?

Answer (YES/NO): NO